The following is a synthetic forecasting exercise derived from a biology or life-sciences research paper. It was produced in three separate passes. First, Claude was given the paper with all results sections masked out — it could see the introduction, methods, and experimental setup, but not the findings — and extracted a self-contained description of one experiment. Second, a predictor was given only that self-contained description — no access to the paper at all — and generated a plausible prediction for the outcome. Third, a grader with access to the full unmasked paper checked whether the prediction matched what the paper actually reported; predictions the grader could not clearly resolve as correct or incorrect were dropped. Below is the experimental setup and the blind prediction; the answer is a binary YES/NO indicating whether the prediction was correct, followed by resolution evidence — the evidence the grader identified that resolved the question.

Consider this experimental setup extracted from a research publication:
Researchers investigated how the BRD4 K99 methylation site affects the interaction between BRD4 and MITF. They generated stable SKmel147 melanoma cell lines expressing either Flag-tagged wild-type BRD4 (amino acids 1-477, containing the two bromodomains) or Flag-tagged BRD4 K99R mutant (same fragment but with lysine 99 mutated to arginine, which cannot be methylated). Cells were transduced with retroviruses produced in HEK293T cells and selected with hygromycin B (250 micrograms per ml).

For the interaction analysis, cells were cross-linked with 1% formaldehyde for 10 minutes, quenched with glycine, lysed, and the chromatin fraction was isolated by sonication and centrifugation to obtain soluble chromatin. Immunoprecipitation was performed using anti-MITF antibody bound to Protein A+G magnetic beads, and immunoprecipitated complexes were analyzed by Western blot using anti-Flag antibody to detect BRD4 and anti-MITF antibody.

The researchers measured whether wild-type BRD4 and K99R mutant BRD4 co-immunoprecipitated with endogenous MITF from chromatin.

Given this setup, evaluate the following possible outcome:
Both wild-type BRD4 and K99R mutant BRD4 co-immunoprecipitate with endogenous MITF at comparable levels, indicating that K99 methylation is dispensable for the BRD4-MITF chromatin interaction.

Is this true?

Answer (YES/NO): NO